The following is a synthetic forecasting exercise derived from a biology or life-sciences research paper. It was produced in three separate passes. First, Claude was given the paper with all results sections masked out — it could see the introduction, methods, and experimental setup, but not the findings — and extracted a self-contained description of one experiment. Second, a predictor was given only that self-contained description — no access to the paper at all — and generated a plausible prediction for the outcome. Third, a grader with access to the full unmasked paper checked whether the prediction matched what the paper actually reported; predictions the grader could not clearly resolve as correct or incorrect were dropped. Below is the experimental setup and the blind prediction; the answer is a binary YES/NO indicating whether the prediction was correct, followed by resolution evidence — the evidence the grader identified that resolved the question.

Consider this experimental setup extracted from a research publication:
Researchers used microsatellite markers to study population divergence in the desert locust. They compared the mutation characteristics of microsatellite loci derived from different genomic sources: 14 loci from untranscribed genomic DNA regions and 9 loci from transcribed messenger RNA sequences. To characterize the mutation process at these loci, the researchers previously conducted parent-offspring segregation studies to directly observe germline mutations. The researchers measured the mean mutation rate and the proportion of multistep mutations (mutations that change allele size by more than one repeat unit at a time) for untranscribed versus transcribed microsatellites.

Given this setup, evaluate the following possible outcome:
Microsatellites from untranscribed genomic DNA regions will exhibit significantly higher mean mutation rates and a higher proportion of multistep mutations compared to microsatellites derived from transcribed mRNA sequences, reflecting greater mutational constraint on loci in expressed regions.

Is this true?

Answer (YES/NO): NO